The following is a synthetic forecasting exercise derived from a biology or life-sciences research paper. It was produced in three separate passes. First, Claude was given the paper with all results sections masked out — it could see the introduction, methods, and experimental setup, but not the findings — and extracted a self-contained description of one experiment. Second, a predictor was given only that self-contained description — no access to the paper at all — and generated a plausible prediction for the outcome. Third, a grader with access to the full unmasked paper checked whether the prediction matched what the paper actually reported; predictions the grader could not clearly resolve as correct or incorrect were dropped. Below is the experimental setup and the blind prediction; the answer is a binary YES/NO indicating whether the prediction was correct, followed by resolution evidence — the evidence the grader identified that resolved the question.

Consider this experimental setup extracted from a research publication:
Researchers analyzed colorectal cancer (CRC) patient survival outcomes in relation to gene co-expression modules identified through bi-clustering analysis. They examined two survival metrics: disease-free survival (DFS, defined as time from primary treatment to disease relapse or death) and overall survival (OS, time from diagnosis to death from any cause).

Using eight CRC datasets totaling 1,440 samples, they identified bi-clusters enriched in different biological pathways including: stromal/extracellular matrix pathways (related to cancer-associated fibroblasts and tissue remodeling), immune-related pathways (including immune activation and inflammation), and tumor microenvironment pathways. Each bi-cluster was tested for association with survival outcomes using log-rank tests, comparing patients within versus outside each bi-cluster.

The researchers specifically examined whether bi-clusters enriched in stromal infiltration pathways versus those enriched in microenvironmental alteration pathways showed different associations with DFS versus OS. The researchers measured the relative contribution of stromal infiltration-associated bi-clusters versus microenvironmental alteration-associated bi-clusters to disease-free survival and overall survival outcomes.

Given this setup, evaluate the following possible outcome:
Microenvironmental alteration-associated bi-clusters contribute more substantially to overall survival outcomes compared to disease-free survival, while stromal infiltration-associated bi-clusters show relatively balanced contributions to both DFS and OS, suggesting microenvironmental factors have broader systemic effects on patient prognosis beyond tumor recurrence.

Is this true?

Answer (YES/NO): NO